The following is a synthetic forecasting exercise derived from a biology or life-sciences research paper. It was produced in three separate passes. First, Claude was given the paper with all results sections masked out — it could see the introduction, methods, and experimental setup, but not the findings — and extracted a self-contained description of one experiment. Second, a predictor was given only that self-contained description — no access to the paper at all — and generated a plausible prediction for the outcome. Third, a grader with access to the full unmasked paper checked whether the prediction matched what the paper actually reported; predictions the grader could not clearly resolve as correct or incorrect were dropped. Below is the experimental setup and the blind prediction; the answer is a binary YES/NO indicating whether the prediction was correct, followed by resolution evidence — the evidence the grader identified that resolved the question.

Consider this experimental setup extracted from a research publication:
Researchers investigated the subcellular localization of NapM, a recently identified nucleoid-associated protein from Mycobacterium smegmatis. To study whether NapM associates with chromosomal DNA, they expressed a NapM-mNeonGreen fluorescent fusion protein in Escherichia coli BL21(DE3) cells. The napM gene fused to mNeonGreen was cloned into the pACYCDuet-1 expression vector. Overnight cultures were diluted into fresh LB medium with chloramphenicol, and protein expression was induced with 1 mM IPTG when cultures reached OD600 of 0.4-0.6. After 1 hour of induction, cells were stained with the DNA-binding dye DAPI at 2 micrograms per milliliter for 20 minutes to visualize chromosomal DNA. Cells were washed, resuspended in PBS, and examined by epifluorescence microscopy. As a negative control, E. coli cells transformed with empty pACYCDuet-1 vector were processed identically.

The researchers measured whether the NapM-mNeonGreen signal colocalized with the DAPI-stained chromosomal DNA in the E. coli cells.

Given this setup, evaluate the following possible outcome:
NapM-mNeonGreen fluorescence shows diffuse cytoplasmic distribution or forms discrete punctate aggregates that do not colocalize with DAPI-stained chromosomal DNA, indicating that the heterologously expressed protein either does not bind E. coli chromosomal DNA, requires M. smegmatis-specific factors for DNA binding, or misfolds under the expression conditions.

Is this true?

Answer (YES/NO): NO